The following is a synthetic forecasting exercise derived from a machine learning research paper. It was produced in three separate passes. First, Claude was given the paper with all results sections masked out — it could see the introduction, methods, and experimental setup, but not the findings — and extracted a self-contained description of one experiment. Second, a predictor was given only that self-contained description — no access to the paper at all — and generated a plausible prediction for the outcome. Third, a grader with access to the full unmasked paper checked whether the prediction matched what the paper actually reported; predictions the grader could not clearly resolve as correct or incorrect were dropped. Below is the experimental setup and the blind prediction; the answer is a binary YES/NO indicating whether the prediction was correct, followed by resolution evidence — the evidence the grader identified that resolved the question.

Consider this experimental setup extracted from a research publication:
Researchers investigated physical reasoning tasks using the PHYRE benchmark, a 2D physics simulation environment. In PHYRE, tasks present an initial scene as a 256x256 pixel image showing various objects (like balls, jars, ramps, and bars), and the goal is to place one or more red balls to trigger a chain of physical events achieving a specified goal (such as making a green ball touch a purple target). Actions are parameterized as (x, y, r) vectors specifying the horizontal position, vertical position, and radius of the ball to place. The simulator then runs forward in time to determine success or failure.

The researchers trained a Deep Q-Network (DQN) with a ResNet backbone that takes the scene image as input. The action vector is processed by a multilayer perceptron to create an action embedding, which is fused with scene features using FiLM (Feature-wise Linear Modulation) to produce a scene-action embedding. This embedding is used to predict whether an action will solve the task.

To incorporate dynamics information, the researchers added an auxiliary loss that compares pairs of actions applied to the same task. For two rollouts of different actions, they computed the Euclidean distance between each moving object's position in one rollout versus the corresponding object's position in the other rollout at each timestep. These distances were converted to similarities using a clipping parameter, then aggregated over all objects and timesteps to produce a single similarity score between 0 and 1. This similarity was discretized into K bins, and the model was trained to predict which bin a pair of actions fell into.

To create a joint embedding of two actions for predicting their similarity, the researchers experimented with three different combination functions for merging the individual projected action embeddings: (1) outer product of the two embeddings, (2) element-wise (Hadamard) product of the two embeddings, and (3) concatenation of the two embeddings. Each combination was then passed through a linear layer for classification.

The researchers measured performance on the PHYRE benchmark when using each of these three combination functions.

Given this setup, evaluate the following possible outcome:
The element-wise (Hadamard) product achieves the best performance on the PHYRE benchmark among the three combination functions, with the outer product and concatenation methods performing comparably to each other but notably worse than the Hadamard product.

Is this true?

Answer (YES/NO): NO